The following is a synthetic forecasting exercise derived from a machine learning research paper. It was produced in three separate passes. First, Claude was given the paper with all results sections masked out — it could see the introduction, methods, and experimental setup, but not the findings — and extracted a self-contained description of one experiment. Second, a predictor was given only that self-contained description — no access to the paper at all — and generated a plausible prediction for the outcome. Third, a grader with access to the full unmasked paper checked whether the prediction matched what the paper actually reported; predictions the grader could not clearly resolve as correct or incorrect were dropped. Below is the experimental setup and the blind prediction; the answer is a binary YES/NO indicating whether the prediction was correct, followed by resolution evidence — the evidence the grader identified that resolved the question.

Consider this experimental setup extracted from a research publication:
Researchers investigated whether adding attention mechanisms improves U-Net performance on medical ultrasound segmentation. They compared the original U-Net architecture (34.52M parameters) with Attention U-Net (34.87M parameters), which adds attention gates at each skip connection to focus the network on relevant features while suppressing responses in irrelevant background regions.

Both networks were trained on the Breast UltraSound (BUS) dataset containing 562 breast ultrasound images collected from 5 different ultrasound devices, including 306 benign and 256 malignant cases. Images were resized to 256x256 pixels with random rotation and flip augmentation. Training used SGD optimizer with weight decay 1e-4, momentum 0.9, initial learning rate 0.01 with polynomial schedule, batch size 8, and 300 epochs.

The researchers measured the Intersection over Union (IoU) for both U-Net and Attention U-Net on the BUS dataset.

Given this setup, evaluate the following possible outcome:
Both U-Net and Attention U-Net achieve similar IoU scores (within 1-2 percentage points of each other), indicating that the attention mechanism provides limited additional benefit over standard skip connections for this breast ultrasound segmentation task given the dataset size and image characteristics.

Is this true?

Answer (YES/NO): YES